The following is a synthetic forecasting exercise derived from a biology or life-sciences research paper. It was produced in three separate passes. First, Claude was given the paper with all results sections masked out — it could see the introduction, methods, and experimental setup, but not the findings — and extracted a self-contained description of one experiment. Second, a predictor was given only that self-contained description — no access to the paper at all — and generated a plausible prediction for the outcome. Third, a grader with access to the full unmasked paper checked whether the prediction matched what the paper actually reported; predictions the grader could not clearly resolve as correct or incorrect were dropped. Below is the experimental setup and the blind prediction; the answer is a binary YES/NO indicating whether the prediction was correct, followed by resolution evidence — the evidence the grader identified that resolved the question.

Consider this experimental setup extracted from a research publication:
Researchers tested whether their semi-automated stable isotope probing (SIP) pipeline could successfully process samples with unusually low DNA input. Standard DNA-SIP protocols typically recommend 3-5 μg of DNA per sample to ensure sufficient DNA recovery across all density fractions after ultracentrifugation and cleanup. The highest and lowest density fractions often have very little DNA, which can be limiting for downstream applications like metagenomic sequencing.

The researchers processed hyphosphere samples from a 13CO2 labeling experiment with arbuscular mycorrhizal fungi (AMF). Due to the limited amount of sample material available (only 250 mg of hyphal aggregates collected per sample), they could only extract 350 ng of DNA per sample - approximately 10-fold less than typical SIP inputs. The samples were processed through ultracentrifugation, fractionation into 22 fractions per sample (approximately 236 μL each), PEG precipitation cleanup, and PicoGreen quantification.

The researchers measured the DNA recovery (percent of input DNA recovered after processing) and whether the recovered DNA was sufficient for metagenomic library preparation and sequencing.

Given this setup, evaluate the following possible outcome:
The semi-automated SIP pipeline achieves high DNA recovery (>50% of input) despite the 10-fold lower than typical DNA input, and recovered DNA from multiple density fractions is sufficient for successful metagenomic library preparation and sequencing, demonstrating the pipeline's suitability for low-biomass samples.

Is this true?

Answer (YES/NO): NO